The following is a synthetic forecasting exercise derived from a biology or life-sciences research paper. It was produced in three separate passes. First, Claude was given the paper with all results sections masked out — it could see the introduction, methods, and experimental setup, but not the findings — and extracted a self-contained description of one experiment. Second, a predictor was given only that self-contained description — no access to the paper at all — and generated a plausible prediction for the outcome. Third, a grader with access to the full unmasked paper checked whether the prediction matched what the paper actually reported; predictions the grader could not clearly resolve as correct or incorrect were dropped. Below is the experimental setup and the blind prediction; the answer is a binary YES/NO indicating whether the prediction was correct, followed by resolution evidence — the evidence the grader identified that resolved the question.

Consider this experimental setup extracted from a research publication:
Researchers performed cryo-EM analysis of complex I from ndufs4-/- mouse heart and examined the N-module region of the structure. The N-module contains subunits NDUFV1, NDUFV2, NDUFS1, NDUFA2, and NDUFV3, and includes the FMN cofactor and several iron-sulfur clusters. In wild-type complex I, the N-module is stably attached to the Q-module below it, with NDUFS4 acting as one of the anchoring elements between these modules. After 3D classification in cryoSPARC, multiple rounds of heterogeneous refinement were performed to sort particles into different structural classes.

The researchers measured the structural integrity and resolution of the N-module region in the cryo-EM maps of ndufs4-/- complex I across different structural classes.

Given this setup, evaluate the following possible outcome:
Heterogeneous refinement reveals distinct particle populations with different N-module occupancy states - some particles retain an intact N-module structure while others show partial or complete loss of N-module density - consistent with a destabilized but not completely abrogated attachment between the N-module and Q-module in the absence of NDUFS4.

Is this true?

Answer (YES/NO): YES